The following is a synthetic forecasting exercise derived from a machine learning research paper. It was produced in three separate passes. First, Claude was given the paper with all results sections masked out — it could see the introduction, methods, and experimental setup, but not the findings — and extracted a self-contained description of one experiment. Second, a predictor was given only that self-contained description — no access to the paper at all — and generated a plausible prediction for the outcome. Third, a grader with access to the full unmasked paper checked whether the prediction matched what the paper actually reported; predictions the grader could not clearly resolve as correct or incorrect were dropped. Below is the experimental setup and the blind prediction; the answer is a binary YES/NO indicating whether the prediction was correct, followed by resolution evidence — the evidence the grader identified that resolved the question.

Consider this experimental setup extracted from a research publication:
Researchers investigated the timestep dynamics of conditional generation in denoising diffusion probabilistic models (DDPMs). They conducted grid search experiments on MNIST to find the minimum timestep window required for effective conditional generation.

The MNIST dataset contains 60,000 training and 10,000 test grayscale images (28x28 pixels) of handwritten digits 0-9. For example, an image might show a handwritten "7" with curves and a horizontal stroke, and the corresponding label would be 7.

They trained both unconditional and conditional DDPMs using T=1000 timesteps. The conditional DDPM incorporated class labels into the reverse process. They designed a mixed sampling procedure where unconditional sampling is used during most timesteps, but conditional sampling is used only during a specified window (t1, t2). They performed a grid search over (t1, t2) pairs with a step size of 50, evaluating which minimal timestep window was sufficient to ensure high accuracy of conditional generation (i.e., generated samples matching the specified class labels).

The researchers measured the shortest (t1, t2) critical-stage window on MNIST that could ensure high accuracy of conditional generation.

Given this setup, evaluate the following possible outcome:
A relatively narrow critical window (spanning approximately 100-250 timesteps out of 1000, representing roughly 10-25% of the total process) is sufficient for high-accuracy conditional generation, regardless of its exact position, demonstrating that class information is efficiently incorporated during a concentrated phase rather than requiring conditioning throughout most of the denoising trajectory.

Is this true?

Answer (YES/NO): NO